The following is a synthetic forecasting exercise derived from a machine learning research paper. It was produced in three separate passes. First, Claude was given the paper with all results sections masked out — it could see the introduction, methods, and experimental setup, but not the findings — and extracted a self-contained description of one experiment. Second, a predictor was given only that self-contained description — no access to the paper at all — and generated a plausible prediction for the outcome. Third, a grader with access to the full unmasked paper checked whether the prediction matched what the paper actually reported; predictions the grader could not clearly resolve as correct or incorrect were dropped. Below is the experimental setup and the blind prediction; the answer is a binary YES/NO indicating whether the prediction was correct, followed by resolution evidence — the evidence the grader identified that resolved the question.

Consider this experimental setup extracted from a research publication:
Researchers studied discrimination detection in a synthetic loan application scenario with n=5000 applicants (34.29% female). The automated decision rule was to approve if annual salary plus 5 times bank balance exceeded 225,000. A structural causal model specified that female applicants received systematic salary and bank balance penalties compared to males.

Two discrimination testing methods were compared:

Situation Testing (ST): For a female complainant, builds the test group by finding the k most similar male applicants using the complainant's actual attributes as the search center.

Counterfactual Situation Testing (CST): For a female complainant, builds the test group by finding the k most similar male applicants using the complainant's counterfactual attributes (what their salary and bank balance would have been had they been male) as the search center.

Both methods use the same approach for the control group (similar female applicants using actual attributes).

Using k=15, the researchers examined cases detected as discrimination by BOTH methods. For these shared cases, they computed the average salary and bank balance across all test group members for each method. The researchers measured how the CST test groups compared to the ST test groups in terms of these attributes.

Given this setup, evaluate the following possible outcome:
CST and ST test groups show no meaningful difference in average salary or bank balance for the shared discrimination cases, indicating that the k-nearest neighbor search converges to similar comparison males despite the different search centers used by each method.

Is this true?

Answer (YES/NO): NO